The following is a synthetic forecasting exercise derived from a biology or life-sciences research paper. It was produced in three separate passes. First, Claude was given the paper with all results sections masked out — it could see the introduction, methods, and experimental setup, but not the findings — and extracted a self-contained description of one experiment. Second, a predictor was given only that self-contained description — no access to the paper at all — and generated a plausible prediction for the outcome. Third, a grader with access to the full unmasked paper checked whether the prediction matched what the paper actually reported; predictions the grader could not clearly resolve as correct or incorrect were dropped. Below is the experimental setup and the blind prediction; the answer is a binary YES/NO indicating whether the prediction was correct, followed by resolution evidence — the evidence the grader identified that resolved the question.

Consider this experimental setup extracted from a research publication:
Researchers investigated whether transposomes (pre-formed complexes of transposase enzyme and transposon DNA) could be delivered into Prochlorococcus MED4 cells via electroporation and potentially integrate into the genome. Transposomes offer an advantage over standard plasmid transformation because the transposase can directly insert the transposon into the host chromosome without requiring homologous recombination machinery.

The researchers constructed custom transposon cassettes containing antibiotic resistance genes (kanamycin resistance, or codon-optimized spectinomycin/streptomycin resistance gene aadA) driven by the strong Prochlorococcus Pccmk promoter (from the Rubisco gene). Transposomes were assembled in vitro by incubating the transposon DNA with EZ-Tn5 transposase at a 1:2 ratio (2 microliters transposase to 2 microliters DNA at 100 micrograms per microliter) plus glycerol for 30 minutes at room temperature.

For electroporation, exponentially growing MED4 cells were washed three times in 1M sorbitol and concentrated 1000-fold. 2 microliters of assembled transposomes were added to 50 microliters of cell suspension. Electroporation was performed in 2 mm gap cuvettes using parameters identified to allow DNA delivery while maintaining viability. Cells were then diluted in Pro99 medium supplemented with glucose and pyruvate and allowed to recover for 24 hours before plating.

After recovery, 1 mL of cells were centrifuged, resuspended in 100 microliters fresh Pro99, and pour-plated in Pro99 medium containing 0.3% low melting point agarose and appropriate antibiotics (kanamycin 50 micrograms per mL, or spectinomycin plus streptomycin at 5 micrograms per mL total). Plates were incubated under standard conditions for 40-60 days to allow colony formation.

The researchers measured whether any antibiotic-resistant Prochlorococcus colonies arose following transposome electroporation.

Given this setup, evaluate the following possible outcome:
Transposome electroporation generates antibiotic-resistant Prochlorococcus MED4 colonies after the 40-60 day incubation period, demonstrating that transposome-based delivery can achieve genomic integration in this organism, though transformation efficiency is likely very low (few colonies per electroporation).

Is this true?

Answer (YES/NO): NO